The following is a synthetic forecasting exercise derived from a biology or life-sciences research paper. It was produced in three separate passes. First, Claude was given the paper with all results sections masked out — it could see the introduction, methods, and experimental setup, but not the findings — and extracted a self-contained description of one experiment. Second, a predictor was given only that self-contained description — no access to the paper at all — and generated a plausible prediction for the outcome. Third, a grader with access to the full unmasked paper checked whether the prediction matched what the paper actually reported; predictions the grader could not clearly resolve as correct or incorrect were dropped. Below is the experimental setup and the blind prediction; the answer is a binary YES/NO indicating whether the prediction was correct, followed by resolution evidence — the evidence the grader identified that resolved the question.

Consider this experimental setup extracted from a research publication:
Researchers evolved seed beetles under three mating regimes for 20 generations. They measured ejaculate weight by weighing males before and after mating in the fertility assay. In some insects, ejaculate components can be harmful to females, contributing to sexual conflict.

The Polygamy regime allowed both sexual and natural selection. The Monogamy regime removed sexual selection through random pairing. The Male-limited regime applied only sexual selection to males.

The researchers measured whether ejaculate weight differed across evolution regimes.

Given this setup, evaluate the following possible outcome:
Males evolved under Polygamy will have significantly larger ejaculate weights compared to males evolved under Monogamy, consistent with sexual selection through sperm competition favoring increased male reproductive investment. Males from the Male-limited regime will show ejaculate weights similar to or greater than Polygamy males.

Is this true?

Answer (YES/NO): NO